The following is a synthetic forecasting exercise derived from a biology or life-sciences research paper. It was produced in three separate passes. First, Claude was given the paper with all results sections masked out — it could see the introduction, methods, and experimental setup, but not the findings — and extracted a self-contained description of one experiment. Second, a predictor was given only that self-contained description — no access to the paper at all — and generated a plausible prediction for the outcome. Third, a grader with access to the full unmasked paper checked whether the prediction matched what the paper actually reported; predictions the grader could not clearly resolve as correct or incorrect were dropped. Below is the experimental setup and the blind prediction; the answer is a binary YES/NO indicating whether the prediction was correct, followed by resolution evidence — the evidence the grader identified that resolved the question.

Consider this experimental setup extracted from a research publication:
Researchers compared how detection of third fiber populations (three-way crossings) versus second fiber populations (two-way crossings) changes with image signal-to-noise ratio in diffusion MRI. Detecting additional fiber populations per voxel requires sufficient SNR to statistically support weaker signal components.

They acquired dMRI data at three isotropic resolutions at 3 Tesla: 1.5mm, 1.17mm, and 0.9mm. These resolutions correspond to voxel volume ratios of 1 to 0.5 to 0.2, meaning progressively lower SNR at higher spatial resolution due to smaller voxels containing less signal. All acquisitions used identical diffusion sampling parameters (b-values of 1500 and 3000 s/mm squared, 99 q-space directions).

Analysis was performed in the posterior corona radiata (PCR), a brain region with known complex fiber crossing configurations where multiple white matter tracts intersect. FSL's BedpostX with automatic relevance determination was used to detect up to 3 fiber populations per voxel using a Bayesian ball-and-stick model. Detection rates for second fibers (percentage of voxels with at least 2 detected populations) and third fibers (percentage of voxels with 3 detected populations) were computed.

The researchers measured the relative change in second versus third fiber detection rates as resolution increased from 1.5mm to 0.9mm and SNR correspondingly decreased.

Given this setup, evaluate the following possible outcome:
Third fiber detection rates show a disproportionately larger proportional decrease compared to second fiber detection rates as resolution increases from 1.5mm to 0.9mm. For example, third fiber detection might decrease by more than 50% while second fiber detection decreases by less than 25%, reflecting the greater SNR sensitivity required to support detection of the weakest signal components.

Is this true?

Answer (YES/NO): YES